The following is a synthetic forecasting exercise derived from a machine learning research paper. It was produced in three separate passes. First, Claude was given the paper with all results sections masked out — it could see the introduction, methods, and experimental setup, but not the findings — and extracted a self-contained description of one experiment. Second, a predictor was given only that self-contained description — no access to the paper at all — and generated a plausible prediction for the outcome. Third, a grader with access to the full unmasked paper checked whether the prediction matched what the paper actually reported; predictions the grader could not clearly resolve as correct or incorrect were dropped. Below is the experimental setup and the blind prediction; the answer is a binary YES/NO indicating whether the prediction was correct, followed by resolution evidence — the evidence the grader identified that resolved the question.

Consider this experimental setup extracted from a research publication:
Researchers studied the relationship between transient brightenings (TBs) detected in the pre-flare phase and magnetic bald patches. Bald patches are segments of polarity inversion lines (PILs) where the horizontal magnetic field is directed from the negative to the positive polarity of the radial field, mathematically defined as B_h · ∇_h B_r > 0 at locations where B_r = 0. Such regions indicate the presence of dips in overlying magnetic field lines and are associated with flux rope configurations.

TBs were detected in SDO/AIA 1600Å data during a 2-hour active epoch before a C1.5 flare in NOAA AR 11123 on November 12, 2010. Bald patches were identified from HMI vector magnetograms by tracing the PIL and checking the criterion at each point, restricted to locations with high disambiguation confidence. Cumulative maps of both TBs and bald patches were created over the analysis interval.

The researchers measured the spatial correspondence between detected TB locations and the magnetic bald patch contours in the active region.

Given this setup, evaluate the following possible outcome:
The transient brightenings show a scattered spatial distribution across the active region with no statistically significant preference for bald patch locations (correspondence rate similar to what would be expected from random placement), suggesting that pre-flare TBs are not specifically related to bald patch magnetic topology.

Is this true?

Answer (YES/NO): NO